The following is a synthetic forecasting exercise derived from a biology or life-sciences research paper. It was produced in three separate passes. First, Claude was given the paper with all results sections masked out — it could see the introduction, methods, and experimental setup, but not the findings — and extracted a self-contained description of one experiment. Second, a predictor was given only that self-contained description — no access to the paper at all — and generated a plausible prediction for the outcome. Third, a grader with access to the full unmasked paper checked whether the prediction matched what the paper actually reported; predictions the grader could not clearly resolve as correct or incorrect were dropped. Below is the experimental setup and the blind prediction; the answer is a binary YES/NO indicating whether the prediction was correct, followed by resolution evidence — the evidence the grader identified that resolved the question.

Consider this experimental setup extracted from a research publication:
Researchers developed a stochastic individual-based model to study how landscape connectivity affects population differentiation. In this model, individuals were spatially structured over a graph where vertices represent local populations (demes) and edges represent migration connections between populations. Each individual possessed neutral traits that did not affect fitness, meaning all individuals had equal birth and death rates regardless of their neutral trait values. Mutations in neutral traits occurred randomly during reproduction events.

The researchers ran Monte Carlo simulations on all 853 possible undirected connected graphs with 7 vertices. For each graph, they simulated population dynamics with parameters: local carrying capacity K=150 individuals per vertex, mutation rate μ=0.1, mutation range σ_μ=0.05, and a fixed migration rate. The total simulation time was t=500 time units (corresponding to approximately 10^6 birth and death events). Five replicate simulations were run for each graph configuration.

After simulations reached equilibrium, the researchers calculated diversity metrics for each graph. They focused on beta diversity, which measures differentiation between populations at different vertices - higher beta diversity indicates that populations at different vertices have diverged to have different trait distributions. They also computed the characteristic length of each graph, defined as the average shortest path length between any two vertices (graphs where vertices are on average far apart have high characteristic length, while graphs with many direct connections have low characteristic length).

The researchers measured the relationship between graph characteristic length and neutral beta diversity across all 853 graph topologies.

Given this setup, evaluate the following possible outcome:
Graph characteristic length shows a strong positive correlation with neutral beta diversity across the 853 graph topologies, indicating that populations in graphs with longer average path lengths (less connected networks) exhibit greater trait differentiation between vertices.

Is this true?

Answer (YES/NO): YES